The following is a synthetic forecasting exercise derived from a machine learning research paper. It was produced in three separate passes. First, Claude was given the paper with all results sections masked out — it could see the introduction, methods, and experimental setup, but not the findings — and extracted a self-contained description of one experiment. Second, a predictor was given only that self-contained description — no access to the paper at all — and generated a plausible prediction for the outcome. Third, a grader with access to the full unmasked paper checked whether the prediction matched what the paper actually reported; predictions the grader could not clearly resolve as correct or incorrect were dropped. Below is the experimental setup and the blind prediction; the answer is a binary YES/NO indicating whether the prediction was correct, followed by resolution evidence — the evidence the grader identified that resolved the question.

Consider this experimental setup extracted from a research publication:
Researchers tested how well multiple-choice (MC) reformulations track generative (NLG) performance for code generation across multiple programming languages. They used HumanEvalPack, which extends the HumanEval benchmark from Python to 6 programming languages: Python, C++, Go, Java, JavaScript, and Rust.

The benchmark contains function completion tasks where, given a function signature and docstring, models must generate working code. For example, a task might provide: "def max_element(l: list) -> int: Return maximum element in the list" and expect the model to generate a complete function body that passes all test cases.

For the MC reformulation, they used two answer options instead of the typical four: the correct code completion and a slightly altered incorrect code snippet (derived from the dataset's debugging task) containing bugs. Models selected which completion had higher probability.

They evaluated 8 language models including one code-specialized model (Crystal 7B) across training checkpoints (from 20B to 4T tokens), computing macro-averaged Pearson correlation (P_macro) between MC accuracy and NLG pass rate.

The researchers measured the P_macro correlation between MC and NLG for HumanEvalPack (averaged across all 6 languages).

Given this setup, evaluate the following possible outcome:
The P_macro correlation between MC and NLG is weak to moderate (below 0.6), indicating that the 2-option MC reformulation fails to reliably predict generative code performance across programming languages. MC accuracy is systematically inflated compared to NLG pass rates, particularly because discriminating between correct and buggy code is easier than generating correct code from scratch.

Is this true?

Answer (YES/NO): NO